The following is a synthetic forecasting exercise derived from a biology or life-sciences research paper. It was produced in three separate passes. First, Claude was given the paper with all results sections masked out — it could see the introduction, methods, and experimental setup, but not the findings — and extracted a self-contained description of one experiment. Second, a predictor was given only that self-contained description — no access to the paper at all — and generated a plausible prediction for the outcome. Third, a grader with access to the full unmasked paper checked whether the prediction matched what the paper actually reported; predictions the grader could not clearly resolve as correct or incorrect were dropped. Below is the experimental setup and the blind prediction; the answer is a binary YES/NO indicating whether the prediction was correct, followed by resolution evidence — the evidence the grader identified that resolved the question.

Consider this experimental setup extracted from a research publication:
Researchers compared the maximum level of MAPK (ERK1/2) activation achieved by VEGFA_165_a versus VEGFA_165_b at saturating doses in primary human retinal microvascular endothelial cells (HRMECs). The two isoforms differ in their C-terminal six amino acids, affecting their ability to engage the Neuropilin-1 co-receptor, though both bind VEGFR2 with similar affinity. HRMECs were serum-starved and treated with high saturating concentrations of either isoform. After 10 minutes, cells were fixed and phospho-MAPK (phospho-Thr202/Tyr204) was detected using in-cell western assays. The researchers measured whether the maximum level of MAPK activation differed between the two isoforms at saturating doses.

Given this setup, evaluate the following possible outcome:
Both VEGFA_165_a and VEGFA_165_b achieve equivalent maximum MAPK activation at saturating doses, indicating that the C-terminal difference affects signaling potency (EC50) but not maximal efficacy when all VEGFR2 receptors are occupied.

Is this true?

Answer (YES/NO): YES